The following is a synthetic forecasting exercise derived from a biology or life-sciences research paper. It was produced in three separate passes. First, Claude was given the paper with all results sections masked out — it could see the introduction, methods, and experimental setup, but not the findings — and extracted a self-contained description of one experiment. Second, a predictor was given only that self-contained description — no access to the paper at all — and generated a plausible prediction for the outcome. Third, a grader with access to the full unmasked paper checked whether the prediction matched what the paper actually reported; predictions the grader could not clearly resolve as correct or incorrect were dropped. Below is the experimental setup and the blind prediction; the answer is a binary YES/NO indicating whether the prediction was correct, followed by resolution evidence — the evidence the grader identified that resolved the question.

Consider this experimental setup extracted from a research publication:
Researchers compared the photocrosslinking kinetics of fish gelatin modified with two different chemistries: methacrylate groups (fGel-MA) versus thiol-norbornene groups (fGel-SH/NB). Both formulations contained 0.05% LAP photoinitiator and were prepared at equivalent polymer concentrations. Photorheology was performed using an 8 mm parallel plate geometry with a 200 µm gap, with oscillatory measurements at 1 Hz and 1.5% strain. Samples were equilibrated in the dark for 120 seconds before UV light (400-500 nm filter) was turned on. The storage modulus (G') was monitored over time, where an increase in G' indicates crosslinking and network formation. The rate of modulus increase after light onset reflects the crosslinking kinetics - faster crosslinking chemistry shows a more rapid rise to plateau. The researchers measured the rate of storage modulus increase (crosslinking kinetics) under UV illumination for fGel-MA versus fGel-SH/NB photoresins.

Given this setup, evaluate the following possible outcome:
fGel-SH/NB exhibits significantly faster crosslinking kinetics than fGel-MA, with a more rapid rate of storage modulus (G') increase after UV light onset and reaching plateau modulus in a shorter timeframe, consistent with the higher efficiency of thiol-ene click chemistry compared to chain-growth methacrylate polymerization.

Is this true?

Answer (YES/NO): YES